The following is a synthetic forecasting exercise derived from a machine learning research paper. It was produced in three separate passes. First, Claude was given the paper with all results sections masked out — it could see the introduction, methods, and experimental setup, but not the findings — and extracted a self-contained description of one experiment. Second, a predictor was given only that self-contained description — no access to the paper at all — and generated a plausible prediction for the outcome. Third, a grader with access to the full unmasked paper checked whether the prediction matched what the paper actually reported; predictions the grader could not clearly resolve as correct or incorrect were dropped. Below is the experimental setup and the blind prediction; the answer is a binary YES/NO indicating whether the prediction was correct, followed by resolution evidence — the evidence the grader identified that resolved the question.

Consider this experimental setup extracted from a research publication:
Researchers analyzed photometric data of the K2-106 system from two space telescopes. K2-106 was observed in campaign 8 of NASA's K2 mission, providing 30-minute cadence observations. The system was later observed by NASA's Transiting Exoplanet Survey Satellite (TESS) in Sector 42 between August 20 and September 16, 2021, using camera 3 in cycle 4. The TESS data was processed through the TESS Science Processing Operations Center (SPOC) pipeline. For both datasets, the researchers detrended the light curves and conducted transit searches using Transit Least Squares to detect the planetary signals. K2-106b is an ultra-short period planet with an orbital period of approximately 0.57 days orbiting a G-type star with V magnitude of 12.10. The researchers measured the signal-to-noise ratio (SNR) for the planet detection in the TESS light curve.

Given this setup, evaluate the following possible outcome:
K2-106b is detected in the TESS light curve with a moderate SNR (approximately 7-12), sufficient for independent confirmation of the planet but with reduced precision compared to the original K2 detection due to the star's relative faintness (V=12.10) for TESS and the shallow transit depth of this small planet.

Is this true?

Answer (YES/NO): NO